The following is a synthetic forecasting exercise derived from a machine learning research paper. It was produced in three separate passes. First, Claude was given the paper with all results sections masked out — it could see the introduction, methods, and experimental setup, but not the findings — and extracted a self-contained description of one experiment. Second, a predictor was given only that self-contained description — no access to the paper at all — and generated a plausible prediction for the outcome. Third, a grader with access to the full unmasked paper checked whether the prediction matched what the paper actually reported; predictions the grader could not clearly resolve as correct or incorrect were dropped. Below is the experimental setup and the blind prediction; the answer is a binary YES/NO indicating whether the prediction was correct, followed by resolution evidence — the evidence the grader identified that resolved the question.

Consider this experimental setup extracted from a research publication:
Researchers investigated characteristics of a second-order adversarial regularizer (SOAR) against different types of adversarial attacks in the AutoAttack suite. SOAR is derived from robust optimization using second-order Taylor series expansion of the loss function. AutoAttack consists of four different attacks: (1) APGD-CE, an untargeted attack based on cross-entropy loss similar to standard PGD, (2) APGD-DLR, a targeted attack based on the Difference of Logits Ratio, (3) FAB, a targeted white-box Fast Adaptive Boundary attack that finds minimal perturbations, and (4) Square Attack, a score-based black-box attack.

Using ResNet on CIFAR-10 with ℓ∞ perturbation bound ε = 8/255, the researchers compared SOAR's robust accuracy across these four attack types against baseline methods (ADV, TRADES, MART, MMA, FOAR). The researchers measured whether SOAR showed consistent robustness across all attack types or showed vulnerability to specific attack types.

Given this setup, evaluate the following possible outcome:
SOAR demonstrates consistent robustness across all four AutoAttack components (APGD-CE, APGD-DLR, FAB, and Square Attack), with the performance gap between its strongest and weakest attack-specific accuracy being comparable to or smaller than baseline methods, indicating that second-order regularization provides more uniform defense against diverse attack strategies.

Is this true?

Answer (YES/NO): NO